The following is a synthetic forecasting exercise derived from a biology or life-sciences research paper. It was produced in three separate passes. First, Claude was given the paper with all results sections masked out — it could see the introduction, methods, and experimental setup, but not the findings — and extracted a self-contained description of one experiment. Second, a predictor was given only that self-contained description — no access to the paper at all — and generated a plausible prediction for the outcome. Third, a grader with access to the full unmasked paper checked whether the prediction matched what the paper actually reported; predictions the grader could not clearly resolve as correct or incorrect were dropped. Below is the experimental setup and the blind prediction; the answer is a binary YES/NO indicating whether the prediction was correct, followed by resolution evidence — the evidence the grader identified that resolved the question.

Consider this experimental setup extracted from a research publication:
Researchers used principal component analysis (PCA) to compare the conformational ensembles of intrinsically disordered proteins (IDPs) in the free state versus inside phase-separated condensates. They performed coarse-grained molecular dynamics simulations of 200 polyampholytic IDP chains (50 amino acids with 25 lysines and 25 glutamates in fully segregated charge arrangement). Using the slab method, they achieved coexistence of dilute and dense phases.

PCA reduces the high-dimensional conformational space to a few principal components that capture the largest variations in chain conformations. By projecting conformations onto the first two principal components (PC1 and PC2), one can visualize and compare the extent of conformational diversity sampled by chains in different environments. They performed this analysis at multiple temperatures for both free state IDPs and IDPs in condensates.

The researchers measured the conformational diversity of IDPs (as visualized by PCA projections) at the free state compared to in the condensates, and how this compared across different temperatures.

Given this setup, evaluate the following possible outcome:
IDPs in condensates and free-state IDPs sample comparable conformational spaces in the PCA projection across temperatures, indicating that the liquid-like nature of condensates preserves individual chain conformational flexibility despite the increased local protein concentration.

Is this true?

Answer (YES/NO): NO